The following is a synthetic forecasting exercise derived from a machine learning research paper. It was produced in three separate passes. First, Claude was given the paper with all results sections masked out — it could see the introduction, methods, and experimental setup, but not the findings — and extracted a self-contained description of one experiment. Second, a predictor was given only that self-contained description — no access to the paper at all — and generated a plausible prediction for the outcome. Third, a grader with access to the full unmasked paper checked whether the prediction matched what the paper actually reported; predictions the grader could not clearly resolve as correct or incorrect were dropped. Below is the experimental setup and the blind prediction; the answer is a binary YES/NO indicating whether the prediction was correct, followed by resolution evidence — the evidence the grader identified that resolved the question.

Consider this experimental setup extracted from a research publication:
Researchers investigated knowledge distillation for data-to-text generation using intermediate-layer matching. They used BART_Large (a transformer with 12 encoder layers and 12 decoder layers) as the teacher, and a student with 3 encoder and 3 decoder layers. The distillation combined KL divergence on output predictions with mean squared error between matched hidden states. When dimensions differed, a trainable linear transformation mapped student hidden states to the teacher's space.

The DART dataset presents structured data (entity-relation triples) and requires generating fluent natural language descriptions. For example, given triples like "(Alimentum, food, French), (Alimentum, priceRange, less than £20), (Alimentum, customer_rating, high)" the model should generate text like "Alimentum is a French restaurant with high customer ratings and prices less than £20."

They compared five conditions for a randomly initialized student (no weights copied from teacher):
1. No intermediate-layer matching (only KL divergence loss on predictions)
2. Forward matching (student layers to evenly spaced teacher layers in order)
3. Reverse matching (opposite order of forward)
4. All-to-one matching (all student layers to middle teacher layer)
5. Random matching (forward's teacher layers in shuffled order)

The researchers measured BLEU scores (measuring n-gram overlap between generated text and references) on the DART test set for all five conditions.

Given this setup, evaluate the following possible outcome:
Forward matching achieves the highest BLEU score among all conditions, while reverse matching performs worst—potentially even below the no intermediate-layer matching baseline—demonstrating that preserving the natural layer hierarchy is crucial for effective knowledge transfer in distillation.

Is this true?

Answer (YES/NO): NO